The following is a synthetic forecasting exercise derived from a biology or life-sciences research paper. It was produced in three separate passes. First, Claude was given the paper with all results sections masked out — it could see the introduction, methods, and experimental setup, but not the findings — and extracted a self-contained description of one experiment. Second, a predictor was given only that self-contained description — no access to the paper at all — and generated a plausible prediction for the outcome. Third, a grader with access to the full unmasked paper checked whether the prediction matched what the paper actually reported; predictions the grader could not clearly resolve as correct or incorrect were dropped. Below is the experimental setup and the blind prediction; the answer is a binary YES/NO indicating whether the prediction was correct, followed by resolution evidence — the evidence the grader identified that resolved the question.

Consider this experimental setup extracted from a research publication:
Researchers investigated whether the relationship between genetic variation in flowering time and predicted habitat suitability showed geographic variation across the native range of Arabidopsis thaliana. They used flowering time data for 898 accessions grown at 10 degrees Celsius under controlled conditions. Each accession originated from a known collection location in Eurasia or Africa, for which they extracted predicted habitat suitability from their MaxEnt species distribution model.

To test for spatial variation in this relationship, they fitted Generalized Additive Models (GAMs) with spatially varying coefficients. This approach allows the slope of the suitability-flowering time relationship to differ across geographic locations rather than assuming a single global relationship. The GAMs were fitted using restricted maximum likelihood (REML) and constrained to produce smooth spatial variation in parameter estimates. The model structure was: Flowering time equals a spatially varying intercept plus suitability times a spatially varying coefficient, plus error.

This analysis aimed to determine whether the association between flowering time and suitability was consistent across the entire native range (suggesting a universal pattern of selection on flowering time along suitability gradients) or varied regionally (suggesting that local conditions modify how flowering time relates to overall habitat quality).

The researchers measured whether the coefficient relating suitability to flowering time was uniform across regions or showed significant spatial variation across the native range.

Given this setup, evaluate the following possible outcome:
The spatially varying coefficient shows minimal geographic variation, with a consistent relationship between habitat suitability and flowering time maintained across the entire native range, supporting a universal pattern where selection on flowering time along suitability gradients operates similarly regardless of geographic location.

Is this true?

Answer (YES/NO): YES